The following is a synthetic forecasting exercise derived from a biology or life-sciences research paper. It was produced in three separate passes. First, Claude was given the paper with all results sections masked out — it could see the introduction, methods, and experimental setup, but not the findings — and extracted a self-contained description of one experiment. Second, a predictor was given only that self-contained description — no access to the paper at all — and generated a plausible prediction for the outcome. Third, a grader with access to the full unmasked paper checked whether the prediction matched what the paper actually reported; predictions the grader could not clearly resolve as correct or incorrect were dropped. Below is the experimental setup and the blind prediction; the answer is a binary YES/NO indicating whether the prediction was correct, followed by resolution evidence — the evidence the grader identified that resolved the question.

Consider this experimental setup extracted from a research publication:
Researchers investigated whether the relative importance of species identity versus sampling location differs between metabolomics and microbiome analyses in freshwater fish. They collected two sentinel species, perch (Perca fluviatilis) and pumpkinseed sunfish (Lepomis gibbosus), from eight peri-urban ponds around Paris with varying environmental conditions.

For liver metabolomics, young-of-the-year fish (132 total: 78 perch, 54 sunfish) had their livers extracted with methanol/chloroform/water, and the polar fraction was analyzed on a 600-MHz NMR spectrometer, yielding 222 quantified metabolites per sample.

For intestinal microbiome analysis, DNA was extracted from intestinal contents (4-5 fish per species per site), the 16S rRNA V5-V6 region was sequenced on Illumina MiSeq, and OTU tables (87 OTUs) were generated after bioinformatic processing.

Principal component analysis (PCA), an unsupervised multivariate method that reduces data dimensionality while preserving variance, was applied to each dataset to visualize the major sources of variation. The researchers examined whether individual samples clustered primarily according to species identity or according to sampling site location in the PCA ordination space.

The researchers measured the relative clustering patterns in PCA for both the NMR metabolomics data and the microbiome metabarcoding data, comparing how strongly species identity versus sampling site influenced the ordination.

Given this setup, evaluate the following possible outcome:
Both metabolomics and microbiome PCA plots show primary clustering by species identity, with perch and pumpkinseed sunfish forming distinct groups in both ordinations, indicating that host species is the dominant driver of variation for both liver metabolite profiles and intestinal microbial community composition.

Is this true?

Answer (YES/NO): NO